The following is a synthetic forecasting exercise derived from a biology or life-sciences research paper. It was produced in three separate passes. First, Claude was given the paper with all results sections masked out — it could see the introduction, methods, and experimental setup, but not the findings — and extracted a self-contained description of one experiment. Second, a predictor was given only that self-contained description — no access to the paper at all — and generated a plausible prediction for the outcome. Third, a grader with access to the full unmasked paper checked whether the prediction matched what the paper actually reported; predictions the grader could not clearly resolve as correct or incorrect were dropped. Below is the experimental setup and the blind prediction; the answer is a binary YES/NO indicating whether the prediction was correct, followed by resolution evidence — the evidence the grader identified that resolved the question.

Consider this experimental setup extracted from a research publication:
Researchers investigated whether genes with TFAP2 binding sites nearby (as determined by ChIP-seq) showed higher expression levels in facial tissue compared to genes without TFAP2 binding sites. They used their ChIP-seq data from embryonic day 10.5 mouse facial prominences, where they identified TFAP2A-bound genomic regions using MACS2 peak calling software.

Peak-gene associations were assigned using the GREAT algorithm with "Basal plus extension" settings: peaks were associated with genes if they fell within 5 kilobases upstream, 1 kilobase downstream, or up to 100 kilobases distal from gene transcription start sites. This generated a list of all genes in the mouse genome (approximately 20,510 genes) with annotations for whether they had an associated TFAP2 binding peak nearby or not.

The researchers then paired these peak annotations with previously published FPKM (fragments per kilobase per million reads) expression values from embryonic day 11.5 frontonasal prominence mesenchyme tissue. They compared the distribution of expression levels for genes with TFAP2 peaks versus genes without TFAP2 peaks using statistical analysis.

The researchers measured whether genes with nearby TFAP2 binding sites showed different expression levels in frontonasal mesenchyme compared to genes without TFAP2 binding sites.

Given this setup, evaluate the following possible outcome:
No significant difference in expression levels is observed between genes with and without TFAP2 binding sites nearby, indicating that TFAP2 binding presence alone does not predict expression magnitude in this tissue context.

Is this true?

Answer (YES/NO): NO